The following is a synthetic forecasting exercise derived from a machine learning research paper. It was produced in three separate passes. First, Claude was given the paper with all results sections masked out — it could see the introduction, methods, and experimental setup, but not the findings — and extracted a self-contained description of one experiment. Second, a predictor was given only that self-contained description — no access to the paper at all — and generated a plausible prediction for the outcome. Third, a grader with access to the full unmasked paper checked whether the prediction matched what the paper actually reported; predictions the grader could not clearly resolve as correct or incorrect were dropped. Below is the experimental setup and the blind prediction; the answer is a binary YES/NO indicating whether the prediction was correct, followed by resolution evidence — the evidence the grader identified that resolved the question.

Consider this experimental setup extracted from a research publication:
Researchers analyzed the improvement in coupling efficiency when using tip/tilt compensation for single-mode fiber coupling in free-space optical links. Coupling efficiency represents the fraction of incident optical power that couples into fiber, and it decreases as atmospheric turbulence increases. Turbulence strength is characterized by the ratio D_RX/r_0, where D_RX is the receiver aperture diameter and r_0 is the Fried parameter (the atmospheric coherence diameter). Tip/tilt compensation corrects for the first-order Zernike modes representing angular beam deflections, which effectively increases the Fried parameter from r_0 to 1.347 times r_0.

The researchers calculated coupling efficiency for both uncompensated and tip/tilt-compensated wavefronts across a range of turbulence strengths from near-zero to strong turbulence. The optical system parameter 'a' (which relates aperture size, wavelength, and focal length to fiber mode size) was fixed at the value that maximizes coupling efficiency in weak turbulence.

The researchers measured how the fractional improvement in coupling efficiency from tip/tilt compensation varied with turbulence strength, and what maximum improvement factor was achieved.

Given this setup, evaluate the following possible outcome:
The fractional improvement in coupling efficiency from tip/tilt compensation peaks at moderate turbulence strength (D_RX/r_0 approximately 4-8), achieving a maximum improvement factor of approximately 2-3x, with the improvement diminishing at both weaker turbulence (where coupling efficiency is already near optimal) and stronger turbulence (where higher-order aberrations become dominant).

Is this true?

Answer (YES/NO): NO